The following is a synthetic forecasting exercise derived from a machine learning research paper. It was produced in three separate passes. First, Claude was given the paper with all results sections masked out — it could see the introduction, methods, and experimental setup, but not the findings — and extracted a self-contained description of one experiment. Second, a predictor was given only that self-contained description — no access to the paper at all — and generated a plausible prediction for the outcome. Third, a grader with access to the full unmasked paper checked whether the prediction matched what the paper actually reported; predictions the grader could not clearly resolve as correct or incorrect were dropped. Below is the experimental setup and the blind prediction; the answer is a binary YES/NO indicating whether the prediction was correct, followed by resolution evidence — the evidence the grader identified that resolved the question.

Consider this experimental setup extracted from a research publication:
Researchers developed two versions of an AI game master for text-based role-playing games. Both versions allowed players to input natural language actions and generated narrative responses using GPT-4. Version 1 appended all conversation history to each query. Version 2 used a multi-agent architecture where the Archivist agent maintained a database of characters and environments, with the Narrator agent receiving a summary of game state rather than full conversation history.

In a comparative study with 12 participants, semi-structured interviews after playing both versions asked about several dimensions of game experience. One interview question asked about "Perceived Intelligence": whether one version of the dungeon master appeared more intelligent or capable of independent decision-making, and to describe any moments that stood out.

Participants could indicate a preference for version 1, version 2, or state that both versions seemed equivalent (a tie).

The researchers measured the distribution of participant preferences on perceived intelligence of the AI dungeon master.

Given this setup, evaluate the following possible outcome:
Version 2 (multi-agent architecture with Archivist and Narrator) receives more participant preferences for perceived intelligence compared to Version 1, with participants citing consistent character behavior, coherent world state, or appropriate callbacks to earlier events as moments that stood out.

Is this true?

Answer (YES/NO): YES